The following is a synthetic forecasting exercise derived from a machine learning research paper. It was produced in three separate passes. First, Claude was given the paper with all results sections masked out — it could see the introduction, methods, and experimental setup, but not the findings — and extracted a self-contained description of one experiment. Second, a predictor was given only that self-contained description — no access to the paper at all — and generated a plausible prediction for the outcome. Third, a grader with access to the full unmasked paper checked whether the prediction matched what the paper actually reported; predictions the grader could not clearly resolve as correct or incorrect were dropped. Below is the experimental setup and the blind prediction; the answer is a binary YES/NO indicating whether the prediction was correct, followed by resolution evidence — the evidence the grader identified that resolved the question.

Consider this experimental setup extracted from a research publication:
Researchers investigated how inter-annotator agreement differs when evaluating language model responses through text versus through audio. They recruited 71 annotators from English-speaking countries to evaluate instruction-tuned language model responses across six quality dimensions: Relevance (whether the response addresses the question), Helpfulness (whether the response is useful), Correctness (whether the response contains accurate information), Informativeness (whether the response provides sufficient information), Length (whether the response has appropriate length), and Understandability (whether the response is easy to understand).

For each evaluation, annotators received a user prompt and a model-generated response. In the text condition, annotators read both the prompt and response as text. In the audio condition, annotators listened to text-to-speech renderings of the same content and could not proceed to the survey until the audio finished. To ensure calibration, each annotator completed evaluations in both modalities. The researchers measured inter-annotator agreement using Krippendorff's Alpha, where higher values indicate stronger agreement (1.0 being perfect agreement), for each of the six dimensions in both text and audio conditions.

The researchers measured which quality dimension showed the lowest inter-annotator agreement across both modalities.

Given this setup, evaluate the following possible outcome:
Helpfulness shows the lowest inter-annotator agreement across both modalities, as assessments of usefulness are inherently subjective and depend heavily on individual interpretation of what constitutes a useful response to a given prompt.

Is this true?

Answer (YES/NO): NO